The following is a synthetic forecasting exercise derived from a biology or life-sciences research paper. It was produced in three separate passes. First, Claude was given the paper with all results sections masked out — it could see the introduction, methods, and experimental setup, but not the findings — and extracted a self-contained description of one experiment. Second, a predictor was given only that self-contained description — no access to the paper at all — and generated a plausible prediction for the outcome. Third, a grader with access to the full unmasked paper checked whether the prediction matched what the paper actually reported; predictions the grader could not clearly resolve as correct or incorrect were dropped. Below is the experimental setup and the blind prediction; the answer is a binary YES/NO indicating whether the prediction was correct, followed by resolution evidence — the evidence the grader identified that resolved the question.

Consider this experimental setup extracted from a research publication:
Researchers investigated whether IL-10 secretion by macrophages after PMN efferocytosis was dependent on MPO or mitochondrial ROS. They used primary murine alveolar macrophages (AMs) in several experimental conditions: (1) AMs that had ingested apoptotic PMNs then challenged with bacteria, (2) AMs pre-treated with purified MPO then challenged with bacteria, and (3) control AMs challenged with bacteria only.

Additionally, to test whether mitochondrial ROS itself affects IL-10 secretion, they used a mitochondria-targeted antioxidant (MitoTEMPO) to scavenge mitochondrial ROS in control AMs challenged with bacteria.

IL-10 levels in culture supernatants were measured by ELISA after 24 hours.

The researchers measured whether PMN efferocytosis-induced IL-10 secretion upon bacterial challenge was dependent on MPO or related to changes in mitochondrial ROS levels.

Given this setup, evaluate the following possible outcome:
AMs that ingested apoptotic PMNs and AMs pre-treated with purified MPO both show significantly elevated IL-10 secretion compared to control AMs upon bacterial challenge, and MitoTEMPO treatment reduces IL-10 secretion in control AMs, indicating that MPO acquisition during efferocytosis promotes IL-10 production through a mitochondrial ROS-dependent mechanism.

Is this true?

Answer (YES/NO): NO